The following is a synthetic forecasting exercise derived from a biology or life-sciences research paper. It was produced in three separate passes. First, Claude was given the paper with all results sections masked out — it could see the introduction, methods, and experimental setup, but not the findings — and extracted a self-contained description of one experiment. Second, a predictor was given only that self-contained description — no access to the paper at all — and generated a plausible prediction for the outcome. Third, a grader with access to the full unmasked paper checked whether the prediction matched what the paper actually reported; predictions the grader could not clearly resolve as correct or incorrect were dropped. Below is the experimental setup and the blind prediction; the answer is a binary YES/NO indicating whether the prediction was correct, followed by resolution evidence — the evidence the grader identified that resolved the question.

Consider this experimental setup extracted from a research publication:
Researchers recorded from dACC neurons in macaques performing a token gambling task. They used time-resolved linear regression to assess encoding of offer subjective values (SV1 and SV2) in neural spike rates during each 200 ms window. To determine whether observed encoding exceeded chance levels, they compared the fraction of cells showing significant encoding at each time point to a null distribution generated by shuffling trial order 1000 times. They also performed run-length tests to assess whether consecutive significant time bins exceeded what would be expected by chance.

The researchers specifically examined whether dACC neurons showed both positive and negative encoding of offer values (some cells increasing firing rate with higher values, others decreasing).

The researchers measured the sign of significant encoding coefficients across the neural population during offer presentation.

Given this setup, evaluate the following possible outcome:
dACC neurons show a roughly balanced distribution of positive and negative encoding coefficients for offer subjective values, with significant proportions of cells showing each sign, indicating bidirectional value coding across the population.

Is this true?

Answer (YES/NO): YES